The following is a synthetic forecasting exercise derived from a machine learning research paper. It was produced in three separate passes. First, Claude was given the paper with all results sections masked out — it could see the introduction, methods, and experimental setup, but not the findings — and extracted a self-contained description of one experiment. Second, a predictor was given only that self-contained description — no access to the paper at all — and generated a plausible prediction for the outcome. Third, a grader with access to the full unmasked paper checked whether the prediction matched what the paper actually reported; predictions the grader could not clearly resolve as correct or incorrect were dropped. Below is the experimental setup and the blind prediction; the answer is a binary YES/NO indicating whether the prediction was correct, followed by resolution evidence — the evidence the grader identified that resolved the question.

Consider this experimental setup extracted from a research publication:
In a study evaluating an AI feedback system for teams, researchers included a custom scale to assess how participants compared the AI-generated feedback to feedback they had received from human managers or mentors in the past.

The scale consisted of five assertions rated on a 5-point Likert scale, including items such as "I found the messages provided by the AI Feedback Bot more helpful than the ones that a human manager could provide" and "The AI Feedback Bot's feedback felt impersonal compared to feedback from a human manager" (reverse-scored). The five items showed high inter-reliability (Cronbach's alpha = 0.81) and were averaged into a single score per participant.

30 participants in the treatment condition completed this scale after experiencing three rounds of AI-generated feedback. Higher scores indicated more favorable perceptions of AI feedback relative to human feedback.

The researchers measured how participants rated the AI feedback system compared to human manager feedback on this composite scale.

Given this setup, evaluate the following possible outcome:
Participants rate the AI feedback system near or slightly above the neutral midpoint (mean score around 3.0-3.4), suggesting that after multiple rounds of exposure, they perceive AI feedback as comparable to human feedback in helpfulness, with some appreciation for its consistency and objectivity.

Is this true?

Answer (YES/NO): NO